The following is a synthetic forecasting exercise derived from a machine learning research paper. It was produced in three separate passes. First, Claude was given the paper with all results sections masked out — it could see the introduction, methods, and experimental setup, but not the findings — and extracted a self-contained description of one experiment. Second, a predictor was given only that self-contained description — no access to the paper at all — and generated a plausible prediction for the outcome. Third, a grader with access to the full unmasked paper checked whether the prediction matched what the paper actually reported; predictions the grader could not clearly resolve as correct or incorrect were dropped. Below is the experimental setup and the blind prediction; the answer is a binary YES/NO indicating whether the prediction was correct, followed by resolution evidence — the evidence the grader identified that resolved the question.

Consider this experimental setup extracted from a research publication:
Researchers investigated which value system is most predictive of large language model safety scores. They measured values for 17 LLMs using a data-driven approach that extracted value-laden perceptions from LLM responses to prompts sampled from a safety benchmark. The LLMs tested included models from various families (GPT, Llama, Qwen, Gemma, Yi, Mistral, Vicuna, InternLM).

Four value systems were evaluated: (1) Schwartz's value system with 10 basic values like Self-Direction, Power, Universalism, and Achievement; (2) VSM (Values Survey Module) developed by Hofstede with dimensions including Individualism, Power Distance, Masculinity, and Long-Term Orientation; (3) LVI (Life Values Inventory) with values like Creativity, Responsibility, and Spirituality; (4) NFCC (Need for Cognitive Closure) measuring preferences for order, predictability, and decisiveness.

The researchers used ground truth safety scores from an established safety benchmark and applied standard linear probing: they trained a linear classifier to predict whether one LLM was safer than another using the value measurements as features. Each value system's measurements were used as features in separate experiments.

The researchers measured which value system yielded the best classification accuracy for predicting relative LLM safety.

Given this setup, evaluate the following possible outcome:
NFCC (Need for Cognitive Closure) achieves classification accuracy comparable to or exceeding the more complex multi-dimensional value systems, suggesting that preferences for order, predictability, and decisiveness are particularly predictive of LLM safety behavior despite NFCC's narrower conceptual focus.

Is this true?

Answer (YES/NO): NO